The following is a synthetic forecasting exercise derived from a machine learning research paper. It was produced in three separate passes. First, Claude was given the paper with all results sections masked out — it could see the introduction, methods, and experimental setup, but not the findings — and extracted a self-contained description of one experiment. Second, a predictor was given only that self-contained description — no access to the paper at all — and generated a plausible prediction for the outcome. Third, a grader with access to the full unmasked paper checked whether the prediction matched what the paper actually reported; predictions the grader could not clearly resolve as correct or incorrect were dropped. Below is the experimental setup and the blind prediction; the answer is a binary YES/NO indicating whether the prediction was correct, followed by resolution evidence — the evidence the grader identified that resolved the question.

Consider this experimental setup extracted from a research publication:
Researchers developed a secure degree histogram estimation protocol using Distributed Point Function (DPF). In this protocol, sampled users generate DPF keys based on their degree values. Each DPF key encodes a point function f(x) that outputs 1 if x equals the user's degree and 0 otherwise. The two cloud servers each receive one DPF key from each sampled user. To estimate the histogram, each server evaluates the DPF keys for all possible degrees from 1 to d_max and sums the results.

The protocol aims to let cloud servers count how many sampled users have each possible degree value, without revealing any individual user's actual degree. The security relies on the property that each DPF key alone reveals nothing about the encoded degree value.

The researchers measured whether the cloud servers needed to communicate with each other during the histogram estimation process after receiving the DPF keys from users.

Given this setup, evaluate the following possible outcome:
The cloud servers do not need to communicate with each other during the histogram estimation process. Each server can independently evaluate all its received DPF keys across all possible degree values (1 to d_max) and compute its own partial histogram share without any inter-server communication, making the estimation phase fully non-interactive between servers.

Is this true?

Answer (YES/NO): YES